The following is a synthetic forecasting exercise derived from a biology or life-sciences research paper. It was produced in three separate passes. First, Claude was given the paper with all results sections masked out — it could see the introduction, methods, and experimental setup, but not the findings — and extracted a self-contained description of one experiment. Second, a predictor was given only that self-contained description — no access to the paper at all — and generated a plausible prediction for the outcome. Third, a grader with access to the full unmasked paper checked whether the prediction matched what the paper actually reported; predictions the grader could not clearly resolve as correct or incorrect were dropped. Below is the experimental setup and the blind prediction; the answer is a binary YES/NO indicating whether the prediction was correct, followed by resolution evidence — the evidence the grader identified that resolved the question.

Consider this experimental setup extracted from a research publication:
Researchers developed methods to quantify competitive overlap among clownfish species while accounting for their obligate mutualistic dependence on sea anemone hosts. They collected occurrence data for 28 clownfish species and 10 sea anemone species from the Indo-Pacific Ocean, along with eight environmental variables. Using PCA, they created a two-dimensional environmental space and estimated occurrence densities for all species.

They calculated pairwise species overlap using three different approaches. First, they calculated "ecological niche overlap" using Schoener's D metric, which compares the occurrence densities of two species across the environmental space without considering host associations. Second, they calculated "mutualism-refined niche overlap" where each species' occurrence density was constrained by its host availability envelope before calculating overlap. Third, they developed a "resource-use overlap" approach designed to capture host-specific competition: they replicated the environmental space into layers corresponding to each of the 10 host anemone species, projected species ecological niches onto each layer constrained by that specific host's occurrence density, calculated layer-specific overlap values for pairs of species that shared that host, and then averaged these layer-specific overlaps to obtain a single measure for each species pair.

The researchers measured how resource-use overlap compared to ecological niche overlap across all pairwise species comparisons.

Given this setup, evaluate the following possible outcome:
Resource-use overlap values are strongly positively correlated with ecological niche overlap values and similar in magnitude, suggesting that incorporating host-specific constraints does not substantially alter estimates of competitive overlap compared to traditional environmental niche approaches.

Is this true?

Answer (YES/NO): NO